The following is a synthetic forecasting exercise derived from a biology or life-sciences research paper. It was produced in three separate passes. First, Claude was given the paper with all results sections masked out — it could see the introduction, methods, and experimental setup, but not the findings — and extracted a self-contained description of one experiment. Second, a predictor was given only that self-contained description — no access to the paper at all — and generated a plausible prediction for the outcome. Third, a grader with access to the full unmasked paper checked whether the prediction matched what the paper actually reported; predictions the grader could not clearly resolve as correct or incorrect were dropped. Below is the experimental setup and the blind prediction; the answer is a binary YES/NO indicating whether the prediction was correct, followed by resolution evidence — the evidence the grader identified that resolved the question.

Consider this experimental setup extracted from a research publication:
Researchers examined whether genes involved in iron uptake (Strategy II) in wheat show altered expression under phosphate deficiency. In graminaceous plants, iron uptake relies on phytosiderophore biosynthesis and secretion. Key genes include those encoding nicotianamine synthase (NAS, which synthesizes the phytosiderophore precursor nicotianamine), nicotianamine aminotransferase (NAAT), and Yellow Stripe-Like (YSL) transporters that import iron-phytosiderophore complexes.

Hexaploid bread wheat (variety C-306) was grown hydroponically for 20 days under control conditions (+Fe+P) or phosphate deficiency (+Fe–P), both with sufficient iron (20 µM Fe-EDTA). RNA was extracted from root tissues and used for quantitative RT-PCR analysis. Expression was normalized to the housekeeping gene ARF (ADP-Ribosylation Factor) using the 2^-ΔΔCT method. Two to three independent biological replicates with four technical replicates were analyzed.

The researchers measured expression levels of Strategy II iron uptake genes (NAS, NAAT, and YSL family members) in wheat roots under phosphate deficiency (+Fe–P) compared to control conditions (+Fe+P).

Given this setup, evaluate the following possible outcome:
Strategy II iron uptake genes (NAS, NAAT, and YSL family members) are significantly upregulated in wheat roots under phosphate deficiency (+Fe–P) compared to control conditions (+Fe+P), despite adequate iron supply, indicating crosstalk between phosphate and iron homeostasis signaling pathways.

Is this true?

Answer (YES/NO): NO